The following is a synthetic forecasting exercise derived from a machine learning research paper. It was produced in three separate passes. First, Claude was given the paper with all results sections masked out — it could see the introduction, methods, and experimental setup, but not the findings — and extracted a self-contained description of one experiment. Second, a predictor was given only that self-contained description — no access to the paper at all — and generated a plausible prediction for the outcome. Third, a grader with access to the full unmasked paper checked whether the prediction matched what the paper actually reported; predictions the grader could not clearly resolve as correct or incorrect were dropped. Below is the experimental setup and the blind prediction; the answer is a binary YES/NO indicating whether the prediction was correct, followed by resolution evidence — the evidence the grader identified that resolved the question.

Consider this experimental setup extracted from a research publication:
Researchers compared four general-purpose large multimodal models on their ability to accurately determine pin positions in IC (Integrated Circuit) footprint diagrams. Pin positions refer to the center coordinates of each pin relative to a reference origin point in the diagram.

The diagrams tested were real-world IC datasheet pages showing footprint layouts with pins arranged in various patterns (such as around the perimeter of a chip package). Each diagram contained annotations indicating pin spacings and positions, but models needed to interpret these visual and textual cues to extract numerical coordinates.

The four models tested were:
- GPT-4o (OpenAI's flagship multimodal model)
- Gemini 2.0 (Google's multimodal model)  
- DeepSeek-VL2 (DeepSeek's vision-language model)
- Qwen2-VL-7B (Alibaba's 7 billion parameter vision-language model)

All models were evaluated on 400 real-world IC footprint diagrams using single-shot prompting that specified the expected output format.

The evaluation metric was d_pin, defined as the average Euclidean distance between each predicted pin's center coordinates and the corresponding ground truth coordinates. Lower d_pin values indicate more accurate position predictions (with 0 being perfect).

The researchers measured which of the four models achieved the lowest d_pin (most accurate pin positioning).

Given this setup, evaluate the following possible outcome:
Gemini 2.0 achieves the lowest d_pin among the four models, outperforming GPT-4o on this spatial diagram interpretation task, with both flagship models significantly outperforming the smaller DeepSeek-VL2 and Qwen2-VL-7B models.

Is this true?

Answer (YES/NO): NO